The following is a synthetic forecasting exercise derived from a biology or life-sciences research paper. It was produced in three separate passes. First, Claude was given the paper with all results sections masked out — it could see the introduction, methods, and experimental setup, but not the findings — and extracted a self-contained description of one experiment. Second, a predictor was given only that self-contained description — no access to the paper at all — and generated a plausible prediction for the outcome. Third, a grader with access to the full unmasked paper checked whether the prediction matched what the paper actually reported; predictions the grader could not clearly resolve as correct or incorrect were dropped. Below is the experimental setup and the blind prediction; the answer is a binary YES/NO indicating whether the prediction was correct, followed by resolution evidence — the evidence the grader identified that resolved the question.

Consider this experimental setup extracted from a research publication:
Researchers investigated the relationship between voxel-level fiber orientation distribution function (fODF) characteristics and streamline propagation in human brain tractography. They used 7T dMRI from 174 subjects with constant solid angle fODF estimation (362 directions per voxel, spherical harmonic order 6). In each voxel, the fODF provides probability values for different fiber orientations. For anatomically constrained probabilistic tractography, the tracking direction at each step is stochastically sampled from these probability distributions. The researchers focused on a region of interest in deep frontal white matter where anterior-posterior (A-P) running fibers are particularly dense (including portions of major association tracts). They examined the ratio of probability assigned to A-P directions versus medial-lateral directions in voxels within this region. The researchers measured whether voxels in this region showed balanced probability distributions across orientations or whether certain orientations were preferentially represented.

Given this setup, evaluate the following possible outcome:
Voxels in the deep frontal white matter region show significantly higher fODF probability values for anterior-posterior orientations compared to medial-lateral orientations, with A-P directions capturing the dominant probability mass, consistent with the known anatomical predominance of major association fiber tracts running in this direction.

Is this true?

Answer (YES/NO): YES